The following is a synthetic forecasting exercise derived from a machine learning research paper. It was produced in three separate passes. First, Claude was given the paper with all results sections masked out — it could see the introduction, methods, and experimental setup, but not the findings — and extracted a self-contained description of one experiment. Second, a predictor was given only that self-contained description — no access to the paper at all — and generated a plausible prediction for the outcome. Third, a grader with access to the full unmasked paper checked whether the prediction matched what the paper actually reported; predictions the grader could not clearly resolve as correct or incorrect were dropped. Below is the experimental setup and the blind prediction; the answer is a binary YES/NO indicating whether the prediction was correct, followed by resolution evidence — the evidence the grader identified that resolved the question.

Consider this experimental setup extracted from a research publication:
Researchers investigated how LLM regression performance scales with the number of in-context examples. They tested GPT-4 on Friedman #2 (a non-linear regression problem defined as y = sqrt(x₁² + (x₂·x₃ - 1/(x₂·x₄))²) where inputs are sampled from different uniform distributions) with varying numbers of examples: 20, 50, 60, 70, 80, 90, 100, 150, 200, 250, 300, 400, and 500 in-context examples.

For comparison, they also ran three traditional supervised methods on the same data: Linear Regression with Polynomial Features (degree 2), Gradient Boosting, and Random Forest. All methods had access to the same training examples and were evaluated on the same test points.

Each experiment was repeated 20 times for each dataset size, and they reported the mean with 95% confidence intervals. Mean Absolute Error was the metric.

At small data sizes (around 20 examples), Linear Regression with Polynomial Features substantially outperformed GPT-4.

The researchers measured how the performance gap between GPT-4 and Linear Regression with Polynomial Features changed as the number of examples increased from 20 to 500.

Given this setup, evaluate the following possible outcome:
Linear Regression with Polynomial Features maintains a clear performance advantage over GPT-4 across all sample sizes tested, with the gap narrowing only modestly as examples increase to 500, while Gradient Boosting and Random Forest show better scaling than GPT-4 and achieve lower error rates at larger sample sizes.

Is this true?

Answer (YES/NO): NO